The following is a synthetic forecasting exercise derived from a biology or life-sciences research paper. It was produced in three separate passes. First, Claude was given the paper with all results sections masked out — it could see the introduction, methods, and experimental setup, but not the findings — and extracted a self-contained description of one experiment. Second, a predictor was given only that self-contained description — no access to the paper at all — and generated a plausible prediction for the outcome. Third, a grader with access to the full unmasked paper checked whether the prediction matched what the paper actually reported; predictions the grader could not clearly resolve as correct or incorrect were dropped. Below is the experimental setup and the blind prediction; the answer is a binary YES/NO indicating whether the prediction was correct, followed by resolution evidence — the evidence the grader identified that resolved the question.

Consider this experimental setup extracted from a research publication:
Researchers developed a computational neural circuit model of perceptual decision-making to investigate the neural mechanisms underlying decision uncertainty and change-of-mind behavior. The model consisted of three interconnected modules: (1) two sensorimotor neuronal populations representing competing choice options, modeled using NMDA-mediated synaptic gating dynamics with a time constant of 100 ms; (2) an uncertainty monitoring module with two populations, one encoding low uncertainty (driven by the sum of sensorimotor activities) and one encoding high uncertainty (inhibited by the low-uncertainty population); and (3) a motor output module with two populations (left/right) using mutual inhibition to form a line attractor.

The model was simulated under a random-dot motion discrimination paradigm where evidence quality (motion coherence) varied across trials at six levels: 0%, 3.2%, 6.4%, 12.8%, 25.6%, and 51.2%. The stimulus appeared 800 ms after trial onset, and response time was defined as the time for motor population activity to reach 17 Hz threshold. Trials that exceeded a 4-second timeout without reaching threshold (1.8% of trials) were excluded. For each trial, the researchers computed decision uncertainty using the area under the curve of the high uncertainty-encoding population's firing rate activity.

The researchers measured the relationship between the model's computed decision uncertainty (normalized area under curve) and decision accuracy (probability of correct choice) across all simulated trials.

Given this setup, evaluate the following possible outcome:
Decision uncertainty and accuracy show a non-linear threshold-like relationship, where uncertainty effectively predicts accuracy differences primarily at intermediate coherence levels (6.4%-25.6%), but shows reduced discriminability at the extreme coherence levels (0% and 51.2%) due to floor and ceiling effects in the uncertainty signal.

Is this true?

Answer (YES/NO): NO